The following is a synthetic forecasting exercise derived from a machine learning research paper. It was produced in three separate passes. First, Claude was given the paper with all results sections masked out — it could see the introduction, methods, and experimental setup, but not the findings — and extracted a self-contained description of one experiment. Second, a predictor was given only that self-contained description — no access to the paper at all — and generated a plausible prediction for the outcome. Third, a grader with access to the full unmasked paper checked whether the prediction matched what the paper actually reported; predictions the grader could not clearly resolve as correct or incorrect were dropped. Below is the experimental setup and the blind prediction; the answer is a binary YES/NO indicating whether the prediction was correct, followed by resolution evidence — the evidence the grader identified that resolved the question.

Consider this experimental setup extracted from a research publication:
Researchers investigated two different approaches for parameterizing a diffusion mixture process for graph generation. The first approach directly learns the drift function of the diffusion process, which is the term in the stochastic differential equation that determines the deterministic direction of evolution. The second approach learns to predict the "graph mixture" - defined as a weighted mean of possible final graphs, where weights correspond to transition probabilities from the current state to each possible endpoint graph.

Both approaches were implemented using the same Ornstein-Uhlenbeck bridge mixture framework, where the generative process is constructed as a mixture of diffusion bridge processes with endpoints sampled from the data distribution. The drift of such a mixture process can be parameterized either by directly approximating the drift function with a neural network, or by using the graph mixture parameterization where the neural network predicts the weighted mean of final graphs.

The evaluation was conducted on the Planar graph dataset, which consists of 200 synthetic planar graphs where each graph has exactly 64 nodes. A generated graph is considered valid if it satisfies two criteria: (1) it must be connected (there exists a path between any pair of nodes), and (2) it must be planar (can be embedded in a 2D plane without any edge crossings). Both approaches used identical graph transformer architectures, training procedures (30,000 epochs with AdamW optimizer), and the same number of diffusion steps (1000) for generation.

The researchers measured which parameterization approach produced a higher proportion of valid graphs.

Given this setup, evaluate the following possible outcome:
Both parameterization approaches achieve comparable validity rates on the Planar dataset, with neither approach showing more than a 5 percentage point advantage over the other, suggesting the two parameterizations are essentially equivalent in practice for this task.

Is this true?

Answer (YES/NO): NO